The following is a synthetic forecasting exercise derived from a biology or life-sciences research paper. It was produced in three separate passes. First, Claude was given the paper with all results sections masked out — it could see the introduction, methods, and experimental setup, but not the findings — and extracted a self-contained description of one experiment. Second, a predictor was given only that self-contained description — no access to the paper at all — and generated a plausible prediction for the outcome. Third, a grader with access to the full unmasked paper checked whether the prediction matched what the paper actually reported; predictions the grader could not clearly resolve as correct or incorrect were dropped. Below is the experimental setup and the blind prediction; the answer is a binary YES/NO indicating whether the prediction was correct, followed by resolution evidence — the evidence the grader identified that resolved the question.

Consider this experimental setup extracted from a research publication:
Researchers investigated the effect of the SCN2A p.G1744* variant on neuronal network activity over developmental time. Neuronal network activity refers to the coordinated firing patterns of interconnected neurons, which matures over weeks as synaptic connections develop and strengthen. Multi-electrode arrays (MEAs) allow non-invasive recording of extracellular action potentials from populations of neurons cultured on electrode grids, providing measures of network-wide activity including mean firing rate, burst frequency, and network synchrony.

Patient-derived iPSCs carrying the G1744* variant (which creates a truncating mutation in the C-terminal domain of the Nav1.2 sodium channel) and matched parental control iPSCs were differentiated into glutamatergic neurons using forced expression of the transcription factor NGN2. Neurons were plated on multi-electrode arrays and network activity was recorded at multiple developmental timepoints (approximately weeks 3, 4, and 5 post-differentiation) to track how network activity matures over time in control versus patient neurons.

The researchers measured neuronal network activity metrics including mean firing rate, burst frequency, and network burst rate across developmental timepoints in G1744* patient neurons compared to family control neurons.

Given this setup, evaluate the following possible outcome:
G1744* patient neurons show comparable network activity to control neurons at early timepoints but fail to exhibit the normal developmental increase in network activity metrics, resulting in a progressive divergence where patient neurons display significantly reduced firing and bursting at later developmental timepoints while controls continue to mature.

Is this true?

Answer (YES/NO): NO